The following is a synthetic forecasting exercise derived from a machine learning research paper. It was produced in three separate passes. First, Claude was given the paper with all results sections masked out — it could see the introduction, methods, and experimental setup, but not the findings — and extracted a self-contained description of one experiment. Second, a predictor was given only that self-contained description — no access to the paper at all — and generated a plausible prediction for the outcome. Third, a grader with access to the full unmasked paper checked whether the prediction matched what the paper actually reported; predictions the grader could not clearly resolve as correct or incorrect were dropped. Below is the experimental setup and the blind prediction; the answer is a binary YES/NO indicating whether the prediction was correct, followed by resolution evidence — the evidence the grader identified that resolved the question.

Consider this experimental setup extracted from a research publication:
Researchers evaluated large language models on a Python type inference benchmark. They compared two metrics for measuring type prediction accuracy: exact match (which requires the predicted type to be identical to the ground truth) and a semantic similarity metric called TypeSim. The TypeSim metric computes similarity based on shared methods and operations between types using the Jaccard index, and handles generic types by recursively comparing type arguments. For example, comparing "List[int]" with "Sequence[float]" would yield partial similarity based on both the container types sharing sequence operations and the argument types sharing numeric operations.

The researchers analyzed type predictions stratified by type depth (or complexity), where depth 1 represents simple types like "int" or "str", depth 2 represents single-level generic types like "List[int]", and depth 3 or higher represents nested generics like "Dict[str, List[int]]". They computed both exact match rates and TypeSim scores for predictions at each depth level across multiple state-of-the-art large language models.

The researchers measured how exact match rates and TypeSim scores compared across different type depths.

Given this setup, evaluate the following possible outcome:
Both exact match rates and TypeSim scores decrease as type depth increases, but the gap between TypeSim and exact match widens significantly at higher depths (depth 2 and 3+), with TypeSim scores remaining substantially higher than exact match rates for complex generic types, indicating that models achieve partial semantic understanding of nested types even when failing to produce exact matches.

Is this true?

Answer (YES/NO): YES